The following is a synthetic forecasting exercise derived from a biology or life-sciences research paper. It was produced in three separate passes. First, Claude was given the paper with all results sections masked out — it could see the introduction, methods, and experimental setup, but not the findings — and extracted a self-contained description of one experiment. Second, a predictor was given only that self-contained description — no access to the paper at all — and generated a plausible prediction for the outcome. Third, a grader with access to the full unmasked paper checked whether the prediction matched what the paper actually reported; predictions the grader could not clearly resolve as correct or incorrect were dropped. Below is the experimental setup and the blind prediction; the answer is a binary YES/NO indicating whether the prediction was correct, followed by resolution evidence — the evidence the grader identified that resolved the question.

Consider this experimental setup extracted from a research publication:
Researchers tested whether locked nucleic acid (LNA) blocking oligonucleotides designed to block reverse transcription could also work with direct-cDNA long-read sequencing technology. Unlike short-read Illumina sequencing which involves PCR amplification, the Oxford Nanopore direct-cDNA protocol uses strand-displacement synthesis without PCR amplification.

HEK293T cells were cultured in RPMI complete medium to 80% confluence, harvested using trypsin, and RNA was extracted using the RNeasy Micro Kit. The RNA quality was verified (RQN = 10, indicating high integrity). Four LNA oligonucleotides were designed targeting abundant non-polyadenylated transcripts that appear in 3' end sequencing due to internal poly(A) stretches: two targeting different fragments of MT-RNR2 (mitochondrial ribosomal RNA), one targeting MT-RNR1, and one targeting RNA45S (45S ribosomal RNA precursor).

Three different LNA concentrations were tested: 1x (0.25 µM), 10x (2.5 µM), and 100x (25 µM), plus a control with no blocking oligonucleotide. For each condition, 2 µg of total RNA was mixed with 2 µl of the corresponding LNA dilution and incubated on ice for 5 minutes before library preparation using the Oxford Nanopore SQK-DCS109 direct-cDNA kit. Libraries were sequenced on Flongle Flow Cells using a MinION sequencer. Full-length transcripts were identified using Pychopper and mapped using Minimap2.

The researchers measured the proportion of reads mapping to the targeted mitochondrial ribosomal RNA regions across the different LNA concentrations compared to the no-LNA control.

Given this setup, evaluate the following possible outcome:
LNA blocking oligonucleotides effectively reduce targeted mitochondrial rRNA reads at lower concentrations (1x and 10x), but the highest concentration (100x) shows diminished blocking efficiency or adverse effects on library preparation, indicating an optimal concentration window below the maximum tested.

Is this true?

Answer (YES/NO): NO